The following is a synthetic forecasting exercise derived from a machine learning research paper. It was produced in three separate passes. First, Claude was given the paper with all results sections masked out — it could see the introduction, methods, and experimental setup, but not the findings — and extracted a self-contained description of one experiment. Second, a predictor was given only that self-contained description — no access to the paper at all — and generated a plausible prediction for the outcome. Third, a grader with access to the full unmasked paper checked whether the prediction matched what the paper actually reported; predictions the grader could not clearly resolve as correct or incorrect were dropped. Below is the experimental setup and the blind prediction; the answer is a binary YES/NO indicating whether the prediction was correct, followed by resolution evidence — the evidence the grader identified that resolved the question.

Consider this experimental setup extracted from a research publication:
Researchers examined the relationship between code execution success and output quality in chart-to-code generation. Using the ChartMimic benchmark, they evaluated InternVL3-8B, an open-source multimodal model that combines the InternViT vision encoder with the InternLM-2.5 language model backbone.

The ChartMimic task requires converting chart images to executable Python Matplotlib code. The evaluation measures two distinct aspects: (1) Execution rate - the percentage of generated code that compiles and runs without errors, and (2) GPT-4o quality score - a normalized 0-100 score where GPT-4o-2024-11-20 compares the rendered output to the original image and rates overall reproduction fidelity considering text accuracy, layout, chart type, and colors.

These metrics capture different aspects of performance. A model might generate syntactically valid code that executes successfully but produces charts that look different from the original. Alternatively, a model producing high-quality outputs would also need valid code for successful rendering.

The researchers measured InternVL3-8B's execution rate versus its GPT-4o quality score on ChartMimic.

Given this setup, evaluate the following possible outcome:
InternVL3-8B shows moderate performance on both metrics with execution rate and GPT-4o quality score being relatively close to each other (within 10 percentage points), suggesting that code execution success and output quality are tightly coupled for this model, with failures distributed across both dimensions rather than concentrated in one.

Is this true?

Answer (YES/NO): NO